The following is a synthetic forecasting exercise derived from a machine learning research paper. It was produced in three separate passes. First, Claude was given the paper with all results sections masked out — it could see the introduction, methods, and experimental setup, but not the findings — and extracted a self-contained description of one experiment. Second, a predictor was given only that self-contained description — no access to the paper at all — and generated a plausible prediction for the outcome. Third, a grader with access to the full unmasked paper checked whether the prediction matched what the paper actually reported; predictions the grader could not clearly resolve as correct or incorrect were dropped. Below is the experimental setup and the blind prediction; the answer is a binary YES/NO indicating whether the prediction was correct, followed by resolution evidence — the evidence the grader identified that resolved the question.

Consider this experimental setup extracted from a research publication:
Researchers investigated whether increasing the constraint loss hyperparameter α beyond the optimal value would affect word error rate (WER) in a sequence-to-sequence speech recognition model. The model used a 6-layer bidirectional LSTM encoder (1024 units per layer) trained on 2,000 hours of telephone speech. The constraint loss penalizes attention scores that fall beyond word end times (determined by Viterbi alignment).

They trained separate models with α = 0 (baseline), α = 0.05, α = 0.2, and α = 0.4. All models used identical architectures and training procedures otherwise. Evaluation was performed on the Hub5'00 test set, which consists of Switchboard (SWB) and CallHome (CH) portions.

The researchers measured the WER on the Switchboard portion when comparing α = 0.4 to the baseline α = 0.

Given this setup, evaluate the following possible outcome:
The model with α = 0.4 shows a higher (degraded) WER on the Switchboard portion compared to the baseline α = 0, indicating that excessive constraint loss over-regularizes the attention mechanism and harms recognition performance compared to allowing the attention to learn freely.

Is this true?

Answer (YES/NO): YES